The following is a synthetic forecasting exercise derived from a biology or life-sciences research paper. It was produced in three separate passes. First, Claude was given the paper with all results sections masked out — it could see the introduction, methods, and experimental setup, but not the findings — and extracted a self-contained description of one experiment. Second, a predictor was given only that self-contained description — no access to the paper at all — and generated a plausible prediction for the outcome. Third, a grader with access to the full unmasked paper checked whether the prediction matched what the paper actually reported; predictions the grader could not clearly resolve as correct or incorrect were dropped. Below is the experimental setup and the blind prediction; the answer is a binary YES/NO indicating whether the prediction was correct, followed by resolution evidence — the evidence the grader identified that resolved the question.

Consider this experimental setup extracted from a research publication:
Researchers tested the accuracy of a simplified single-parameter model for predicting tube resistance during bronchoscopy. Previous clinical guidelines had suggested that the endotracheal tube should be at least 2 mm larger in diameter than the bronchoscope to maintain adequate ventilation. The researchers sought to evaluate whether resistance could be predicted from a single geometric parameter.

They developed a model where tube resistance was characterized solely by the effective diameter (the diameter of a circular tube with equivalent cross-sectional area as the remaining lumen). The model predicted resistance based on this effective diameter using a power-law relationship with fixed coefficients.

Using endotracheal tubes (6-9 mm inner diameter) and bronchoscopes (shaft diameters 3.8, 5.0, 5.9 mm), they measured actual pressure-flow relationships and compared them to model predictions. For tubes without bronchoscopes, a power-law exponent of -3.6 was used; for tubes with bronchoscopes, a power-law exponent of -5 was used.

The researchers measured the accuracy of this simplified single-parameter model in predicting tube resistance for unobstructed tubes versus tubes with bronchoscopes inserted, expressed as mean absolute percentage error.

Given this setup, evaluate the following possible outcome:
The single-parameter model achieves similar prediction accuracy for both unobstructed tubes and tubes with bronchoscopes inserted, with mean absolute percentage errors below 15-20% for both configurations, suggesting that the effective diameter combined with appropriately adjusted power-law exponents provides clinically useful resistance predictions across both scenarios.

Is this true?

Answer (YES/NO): NO